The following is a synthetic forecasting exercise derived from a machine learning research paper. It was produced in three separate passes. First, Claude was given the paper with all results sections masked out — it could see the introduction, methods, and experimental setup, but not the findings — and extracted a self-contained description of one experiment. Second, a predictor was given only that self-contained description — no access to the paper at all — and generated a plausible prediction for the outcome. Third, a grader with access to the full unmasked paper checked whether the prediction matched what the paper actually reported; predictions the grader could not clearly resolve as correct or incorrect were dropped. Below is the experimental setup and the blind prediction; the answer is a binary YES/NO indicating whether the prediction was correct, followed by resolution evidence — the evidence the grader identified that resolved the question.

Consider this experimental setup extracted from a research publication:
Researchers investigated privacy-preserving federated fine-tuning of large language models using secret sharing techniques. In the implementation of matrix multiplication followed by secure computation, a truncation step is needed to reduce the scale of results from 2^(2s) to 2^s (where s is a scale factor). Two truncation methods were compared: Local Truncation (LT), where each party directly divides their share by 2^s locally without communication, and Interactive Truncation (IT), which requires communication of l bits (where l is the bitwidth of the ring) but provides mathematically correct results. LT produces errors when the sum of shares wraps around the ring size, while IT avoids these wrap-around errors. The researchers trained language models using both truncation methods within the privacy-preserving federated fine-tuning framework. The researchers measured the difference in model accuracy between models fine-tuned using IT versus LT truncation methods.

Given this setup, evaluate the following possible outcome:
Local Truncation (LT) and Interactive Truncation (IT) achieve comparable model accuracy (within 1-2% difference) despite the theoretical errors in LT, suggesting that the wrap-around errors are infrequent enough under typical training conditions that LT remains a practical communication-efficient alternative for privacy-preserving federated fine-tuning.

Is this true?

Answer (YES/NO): YES